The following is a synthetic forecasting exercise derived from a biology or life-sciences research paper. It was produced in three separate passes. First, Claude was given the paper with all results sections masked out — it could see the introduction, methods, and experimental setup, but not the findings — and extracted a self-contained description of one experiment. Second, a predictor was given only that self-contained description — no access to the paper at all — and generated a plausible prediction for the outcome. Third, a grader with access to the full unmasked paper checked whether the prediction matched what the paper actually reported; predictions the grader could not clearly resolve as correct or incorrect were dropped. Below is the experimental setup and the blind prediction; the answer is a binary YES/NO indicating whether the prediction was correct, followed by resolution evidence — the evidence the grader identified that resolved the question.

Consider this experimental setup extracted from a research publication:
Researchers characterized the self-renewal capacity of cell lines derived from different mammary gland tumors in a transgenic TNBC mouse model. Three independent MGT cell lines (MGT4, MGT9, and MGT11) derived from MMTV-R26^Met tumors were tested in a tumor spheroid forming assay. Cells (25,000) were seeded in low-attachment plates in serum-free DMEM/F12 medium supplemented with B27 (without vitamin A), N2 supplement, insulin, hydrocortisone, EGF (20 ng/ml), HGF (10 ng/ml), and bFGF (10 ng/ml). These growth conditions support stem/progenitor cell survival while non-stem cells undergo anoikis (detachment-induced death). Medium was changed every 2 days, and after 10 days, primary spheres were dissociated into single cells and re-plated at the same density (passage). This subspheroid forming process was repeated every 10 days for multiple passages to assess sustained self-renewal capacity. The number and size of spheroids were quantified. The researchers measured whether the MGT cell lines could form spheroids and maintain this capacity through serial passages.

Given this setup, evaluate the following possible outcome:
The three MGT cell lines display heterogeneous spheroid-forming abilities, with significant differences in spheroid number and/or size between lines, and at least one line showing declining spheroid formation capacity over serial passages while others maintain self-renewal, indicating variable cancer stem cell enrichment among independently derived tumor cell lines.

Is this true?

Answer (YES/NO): NO